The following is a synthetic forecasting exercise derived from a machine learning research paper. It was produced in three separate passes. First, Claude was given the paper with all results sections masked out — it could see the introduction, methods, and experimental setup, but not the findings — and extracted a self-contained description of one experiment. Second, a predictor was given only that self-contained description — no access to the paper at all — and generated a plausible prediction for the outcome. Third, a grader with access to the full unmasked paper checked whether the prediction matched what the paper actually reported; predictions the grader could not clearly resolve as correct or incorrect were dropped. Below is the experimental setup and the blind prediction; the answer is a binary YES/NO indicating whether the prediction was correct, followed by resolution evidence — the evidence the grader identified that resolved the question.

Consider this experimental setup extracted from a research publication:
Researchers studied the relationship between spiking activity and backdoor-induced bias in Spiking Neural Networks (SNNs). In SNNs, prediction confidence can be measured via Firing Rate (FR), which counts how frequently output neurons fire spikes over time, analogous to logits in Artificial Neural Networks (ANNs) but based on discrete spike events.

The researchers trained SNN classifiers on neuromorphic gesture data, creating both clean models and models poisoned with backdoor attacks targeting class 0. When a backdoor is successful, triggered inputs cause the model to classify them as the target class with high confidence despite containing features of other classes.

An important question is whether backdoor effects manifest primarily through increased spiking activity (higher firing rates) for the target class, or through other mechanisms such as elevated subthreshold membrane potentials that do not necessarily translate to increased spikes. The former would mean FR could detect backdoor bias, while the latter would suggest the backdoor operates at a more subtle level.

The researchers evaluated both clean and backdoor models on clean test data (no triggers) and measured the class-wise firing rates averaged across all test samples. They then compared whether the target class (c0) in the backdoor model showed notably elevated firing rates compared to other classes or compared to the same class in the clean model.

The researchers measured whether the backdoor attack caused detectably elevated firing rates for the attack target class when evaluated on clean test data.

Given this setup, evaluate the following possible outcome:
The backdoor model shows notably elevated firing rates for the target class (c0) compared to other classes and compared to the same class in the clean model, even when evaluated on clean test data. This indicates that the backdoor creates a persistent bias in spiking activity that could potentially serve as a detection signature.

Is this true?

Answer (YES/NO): NO